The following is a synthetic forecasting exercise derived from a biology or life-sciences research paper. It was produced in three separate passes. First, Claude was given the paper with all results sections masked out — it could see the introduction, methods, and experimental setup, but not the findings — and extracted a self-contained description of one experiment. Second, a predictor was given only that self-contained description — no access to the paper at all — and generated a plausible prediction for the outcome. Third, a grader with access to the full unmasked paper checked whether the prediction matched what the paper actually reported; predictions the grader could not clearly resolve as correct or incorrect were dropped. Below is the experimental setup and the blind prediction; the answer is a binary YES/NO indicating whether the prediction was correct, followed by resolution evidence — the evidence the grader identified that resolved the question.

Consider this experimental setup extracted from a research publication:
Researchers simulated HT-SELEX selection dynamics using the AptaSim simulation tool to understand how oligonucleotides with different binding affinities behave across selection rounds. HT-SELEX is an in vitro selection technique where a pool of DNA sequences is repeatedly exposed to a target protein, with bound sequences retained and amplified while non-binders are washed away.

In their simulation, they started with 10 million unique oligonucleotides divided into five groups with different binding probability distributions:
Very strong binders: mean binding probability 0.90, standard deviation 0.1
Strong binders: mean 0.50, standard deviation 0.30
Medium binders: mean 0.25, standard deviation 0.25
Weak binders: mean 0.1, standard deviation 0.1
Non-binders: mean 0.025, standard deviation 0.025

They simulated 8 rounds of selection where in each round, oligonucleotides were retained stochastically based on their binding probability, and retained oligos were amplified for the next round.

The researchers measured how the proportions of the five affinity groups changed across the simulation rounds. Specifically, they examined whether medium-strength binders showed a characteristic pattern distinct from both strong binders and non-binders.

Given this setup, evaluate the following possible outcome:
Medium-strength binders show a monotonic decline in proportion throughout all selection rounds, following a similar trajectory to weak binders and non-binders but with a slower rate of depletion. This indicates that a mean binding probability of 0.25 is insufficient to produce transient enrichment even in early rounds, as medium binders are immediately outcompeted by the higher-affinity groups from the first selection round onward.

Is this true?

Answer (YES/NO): NO